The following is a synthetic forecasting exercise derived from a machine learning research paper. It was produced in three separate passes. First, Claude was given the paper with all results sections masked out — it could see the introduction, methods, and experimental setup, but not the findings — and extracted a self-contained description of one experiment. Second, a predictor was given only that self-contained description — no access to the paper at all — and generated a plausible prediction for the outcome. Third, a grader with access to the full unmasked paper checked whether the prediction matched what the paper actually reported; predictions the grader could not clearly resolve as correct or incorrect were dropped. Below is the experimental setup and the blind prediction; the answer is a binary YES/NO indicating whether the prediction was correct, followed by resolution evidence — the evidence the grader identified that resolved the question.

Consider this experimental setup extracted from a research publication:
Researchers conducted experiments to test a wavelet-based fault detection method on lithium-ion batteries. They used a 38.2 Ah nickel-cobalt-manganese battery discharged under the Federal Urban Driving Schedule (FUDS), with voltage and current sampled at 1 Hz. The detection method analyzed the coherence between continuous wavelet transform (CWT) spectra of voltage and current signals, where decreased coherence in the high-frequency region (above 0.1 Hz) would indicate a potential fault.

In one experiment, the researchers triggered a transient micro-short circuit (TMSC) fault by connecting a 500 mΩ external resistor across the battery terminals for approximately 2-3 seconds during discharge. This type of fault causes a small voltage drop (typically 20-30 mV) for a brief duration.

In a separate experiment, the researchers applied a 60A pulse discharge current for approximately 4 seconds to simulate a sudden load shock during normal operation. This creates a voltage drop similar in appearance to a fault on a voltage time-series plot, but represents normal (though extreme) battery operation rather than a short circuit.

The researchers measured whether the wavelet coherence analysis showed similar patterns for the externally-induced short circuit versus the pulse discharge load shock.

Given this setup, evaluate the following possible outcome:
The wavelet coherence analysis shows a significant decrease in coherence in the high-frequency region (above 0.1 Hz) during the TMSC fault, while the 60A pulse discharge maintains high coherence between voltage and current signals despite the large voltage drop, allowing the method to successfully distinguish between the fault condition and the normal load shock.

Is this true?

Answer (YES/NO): YES